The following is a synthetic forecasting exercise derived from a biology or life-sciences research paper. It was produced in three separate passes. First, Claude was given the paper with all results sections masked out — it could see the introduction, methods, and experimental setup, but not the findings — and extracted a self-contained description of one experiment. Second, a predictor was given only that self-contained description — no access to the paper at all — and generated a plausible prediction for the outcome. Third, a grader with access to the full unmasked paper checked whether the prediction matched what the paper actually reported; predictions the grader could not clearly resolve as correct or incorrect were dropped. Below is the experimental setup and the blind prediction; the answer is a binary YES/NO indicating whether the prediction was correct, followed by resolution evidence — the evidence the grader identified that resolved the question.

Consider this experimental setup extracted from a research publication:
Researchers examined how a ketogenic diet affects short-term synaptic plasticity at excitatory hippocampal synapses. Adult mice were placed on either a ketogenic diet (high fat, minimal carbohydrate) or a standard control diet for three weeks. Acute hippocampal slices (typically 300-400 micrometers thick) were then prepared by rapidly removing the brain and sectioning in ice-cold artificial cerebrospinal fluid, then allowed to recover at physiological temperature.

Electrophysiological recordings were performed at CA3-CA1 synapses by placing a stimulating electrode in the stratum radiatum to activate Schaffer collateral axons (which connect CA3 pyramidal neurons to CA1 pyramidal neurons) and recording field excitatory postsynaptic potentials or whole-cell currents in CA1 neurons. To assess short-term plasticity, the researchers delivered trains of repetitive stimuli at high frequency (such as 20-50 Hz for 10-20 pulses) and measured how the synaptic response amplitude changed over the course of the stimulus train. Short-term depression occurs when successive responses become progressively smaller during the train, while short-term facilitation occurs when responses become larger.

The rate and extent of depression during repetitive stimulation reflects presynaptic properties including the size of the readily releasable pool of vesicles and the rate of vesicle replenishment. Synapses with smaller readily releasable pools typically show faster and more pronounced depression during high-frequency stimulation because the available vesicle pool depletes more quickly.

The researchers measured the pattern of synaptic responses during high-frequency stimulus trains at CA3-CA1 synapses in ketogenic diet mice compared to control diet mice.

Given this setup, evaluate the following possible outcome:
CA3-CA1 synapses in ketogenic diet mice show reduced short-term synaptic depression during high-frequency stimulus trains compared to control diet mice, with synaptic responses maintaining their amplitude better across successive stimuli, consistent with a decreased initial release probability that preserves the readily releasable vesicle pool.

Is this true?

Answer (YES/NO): NO